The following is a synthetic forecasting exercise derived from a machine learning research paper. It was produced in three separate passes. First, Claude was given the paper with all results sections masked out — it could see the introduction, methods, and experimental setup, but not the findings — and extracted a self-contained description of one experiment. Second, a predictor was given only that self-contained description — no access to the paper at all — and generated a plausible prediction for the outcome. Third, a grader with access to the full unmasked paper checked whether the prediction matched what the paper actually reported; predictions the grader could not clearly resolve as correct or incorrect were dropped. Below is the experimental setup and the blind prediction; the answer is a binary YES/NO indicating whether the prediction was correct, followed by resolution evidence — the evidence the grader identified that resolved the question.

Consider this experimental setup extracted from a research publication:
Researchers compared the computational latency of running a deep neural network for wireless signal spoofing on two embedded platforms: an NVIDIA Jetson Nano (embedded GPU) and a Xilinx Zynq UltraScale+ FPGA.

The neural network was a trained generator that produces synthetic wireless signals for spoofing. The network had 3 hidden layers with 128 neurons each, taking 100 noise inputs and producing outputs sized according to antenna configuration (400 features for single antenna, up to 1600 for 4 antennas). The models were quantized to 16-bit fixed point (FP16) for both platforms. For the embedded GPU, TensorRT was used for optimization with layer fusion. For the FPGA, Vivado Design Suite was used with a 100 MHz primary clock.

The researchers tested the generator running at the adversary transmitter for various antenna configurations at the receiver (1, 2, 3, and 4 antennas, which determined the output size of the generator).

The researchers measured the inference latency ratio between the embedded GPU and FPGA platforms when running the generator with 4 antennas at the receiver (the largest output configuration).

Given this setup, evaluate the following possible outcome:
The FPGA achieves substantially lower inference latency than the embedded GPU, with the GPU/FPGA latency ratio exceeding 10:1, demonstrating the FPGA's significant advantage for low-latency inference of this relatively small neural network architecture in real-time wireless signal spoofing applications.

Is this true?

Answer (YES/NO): YES